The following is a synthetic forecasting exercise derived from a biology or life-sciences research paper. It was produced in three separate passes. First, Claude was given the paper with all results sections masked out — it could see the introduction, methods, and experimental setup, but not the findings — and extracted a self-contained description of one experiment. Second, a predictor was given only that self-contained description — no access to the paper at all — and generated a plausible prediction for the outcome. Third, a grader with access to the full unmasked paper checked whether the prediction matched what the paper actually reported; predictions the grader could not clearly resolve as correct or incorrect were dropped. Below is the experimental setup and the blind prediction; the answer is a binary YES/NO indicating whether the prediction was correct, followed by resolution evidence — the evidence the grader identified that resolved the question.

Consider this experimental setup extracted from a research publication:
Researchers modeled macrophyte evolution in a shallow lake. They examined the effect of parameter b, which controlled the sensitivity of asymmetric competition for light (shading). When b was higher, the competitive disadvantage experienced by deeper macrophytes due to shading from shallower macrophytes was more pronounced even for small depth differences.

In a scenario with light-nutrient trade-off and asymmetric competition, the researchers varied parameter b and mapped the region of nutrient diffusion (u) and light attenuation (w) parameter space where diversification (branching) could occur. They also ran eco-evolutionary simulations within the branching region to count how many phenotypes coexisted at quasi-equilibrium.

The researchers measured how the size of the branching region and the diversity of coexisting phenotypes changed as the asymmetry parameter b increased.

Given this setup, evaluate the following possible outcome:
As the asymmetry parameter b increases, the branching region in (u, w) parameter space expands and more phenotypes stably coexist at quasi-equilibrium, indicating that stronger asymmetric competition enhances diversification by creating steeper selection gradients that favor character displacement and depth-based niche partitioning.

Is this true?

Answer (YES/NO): YES